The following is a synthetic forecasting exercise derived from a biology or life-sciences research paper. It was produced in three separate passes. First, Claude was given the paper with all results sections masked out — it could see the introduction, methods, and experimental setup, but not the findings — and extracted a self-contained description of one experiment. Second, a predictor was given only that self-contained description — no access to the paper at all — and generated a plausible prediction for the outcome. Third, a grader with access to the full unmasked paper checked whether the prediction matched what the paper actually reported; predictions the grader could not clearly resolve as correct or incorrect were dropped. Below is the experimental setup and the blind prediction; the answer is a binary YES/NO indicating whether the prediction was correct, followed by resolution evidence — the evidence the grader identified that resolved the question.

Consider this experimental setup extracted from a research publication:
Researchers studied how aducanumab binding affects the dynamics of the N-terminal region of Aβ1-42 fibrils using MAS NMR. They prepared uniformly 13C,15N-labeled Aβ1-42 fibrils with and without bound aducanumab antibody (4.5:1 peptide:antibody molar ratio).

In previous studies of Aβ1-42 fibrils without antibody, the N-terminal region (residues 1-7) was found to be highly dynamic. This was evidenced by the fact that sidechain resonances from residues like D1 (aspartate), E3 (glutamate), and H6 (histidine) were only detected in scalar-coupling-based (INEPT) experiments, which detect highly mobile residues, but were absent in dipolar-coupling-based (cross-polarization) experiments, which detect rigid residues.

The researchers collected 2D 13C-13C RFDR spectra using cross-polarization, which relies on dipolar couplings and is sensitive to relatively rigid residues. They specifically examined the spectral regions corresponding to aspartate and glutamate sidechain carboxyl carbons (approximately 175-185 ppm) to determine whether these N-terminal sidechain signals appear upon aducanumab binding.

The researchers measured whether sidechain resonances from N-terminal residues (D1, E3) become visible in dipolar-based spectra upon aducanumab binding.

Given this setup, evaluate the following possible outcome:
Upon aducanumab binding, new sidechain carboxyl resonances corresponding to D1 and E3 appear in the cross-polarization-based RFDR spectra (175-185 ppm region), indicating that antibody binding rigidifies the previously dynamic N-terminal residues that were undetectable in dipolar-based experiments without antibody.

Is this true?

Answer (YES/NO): YES